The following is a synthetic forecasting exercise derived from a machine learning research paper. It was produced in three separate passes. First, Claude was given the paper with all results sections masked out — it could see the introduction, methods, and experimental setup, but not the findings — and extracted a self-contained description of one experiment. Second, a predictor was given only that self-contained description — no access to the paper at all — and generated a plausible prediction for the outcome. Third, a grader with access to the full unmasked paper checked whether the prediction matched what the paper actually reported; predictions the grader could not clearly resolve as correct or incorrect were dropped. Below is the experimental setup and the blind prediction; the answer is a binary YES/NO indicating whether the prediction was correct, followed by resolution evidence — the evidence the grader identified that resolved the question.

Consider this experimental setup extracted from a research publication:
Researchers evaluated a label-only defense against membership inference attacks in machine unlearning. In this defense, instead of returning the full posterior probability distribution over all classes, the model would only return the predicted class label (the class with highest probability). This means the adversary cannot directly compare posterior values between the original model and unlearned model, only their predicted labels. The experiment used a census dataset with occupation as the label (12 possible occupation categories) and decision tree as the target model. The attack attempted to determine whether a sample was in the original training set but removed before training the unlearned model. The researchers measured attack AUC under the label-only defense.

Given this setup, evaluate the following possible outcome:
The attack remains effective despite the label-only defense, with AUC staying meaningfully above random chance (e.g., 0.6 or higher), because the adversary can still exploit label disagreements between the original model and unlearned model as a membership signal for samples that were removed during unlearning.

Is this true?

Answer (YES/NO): NO